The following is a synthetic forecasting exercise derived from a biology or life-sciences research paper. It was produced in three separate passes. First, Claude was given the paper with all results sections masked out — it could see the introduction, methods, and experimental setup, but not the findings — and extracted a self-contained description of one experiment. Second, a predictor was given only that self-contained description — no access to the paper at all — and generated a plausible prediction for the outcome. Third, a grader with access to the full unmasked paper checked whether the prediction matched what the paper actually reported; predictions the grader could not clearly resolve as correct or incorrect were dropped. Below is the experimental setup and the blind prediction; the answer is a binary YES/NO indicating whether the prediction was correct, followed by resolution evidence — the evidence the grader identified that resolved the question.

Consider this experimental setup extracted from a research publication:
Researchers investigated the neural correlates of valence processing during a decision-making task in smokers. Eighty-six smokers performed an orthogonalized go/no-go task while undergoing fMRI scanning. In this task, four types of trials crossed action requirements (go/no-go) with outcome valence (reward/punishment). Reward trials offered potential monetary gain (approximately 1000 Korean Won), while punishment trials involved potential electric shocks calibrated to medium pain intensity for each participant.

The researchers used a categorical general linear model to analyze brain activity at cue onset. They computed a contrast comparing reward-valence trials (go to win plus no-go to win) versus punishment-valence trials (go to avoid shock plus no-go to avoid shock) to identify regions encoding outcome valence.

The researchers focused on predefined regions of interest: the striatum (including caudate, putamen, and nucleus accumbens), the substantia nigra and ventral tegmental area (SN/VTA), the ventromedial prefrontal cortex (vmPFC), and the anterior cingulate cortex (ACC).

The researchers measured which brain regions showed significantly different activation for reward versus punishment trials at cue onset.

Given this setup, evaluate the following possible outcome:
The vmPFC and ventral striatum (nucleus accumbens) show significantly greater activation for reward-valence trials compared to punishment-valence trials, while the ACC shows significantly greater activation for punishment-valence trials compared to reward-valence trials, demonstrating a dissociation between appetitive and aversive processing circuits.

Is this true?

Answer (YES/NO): NO